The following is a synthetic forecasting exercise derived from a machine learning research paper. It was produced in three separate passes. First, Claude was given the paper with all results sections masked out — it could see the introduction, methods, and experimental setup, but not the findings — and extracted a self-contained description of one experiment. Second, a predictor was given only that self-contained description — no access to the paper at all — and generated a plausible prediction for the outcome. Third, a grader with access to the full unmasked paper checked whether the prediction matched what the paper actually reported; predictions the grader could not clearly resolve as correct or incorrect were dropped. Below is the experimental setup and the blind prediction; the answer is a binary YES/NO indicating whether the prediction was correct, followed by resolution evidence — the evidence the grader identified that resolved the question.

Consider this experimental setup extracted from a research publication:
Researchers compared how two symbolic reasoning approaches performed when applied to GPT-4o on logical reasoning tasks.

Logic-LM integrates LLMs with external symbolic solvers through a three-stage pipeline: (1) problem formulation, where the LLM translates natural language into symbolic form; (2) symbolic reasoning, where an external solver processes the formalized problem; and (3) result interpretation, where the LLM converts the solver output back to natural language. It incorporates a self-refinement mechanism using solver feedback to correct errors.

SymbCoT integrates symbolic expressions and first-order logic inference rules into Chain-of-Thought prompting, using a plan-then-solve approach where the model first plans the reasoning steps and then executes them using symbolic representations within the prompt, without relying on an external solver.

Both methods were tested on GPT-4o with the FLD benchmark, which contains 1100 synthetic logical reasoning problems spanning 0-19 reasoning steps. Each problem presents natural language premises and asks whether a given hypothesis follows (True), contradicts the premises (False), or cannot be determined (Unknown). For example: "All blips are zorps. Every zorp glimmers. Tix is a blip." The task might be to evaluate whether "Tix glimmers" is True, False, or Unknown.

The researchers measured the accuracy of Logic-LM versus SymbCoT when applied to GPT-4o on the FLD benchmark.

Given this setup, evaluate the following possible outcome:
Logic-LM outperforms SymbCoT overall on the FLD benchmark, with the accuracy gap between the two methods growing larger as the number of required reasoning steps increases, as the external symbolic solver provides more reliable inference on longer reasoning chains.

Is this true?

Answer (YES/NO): NO